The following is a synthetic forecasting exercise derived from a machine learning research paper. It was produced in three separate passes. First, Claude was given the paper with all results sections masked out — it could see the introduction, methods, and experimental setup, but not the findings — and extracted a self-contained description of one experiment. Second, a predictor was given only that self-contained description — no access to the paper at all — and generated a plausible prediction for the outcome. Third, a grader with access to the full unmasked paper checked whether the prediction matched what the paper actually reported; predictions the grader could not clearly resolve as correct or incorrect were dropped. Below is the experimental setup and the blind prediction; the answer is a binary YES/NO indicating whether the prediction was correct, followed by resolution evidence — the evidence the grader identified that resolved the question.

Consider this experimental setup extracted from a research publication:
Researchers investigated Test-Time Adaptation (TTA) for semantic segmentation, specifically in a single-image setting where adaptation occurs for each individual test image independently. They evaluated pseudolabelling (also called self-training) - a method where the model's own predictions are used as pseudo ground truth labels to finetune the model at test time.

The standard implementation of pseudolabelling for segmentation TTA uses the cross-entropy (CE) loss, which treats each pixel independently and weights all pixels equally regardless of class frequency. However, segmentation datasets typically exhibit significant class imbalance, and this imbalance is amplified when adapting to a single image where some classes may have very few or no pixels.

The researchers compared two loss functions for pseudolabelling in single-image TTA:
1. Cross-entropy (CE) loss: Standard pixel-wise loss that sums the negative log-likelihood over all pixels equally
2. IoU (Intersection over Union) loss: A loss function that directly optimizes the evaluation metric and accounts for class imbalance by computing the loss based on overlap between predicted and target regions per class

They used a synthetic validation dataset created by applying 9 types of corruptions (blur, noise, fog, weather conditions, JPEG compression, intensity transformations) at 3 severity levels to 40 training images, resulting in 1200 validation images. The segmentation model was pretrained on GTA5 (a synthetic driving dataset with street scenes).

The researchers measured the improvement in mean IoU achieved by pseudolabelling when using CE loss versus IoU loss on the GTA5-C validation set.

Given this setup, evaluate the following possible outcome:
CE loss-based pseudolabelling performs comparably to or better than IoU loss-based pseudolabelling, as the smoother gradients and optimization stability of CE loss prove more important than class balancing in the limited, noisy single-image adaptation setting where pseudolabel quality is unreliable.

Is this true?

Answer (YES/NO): NO